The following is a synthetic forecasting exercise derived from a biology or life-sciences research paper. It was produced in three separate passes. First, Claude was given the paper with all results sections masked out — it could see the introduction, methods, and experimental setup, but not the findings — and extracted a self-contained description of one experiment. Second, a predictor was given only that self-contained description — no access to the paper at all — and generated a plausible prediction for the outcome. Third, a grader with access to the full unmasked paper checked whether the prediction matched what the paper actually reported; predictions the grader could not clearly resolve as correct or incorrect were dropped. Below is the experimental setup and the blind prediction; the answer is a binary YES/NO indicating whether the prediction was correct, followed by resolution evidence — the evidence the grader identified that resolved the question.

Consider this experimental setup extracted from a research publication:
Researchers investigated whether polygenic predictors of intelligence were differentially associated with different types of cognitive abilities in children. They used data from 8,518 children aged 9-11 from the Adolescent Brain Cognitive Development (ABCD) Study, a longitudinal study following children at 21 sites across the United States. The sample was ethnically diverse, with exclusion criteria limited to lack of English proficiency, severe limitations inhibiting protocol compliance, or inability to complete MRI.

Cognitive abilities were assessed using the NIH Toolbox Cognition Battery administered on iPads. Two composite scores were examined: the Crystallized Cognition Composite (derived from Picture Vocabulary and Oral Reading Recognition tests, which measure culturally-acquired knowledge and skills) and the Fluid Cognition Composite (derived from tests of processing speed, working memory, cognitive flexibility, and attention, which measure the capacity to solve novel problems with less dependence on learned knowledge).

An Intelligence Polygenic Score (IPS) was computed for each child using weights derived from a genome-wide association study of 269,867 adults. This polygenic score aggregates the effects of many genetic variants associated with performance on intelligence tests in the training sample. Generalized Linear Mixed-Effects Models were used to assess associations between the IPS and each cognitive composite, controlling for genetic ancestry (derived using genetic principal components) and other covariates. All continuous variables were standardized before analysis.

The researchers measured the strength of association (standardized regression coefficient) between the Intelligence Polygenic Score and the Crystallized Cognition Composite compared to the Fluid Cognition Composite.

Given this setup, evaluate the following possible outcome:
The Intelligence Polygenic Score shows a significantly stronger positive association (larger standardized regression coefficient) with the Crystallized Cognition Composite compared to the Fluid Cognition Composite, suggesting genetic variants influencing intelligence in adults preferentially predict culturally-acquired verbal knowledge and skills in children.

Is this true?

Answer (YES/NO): YES